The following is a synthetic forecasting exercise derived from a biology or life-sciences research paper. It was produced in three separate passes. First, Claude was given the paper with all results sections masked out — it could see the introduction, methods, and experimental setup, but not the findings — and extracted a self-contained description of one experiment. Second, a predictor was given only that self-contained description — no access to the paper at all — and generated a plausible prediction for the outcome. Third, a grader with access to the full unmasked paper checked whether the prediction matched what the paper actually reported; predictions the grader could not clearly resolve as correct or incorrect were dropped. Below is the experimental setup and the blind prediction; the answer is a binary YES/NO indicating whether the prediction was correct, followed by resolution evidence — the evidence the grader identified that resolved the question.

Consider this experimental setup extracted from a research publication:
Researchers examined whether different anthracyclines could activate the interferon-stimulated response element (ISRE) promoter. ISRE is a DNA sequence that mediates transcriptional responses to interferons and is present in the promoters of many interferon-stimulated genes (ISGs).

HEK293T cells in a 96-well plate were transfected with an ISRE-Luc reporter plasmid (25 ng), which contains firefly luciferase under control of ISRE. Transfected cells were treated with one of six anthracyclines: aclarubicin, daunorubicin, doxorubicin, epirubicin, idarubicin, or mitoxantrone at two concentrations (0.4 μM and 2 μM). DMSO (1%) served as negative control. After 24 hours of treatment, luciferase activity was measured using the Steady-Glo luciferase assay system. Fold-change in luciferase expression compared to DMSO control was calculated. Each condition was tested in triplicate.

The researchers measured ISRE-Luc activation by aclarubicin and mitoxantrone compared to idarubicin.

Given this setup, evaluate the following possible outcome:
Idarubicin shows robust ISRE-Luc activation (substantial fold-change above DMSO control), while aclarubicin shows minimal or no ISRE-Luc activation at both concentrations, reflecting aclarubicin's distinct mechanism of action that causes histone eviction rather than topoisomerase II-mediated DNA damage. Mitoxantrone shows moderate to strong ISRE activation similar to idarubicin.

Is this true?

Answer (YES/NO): NO